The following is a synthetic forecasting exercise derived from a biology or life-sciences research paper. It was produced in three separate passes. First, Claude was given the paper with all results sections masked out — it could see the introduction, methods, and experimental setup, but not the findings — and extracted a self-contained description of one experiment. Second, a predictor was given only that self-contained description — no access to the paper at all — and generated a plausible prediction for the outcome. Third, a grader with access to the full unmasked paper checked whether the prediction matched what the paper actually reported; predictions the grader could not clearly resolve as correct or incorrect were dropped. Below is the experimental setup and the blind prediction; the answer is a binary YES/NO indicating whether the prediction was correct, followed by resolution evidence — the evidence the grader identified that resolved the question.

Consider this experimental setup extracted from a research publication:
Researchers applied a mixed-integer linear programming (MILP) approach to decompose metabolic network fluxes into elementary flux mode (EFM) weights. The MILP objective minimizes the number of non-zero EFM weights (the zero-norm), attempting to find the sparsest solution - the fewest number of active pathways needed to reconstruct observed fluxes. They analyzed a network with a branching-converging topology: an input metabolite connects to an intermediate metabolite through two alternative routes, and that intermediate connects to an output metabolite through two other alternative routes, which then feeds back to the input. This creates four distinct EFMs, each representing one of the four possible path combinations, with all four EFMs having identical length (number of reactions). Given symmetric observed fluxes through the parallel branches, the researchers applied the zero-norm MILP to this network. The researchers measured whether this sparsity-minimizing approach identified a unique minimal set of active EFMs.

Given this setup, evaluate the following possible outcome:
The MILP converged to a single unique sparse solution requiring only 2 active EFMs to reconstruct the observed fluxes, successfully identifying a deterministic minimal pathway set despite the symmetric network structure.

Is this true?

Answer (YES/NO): NO